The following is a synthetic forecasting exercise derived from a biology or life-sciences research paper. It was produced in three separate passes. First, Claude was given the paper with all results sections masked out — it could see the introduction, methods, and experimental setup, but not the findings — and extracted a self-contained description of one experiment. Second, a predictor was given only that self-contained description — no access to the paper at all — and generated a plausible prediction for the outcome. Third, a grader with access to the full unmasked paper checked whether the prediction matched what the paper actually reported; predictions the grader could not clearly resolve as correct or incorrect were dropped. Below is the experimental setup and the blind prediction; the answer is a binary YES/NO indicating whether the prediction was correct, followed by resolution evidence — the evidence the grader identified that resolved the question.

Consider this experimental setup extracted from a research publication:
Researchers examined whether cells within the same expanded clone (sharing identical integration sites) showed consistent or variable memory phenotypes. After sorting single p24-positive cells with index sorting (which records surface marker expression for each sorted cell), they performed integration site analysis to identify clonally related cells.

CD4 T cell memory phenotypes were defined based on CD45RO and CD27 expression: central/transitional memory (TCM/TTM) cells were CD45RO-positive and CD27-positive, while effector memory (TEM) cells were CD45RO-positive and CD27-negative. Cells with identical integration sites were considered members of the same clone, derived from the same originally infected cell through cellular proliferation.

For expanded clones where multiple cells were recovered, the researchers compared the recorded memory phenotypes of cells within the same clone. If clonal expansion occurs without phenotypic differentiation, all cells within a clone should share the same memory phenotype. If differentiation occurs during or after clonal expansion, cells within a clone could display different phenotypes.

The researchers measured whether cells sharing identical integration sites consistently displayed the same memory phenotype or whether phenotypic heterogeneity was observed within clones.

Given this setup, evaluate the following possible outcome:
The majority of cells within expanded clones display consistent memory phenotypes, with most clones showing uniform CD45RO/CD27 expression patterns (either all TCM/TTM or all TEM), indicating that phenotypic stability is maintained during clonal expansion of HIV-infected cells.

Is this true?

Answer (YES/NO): NO